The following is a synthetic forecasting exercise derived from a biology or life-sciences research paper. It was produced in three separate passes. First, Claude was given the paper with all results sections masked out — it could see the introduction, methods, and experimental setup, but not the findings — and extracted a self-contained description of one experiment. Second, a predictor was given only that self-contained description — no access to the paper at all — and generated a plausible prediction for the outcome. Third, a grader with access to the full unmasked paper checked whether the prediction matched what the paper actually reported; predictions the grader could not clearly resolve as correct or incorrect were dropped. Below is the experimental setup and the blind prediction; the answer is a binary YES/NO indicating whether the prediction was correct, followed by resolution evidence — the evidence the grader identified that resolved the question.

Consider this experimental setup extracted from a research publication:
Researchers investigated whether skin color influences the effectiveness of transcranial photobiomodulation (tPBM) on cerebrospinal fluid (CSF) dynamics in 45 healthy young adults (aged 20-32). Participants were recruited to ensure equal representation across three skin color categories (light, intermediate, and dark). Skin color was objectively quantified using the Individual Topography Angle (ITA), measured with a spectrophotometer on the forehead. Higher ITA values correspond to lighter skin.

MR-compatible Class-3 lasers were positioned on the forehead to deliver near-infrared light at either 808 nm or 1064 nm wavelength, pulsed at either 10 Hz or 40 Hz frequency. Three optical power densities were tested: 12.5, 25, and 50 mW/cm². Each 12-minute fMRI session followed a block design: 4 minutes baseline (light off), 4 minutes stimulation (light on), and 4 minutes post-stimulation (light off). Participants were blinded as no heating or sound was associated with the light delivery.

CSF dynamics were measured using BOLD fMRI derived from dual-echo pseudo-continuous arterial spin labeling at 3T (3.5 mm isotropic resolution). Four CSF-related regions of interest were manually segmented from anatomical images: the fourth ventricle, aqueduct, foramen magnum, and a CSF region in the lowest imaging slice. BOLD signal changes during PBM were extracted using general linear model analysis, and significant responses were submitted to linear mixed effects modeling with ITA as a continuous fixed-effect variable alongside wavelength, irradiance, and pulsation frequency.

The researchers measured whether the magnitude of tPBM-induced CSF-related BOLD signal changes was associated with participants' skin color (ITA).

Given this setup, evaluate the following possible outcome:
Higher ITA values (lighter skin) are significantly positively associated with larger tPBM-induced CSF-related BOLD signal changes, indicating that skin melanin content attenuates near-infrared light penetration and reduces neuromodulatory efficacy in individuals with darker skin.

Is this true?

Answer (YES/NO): YES